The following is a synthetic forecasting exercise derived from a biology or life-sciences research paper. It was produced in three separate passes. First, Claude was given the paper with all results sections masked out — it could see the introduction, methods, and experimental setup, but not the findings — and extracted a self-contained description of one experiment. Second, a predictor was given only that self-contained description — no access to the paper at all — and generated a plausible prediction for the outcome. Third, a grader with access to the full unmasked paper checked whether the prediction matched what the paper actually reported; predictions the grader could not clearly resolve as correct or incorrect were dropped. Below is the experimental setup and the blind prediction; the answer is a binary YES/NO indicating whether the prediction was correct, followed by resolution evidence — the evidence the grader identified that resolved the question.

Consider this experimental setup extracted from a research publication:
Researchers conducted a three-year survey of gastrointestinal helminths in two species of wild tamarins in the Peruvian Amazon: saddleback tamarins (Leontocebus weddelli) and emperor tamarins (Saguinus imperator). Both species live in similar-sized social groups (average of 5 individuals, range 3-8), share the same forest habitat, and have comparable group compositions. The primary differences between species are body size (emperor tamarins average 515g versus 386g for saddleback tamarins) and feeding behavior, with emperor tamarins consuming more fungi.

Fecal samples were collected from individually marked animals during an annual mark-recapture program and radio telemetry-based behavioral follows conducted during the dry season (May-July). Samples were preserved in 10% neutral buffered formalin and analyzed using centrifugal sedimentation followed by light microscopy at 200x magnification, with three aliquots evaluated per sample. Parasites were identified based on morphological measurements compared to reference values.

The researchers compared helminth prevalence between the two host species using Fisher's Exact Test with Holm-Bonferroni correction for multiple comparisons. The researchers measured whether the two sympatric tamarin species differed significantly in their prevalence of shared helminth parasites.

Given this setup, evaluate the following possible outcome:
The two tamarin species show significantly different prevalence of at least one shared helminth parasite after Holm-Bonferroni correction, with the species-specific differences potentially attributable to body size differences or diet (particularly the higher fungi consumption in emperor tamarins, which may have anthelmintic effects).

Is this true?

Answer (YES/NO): YES